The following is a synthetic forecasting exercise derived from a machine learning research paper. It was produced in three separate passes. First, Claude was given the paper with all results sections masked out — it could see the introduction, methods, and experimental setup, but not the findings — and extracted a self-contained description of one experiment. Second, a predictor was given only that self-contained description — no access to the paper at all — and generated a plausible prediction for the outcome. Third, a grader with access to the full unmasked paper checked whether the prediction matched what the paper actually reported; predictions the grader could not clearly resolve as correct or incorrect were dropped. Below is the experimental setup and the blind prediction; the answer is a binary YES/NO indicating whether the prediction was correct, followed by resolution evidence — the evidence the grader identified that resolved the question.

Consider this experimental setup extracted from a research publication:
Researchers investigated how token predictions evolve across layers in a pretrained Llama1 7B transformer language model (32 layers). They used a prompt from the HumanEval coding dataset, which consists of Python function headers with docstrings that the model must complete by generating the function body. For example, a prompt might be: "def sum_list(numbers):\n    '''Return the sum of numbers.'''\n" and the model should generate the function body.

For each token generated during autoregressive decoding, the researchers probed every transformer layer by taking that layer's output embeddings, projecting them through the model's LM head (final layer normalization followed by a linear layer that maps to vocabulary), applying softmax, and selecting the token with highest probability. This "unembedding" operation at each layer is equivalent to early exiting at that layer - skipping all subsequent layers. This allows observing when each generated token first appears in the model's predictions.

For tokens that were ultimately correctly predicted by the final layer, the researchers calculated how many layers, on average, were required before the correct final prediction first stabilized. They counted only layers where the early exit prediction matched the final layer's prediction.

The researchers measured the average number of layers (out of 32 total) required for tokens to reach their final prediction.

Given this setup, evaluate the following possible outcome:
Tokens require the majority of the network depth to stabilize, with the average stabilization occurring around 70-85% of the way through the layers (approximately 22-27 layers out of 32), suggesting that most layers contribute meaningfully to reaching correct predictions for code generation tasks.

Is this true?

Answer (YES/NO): YES